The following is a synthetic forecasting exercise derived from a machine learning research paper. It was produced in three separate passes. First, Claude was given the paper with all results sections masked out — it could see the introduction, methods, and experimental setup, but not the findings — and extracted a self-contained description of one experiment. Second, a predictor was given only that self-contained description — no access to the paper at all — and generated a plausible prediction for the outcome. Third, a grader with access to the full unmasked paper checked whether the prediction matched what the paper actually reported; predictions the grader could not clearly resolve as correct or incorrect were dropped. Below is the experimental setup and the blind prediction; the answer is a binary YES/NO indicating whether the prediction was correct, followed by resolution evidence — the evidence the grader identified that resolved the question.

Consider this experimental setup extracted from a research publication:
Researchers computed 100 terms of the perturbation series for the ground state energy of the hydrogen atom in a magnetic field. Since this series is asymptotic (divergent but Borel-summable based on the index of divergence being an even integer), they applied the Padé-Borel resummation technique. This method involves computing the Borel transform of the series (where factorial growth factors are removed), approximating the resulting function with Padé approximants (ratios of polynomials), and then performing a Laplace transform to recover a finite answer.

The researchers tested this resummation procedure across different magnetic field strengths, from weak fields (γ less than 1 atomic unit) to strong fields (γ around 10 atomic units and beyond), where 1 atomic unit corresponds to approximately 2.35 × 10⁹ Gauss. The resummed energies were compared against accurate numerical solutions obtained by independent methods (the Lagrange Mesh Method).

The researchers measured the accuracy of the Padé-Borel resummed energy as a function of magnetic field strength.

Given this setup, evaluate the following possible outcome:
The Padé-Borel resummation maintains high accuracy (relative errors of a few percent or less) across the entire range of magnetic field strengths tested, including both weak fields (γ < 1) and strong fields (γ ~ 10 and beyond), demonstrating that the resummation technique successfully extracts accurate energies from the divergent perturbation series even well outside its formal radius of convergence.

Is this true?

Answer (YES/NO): NO